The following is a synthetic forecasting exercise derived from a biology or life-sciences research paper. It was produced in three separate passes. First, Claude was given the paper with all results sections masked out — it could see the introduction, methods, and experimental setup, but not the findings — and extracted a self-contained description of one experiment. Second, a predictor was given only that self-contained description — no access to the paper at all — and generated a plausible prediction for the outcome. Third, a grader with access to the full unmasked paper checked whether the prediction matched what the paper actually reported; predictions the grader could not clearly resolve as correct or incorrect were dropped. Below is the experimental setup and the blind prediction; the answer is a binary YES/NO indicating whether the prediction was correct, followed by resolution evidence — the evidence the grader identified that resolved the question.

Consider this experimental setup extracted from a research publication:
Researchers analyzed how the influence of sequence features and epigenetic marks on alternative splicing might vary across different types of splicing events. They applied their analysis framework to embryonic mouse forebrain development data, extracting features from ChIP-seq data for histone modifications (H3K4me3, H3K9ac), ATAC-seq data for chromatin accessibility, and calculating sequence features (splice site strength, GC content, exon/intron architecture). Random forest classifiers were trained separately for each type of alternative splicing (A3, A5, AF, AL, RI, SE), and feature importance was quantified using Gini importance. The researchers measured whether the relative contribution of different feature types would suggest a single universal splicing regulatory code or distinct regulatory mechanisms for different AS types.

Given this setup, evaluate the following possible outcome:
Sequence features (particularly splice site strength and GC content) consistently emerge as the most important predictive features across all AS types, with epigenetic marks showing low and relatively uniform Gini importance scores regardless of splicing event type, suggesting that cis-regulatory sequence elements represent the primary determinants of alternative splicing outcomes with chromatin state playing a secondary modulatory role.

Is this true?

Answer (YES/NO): NO